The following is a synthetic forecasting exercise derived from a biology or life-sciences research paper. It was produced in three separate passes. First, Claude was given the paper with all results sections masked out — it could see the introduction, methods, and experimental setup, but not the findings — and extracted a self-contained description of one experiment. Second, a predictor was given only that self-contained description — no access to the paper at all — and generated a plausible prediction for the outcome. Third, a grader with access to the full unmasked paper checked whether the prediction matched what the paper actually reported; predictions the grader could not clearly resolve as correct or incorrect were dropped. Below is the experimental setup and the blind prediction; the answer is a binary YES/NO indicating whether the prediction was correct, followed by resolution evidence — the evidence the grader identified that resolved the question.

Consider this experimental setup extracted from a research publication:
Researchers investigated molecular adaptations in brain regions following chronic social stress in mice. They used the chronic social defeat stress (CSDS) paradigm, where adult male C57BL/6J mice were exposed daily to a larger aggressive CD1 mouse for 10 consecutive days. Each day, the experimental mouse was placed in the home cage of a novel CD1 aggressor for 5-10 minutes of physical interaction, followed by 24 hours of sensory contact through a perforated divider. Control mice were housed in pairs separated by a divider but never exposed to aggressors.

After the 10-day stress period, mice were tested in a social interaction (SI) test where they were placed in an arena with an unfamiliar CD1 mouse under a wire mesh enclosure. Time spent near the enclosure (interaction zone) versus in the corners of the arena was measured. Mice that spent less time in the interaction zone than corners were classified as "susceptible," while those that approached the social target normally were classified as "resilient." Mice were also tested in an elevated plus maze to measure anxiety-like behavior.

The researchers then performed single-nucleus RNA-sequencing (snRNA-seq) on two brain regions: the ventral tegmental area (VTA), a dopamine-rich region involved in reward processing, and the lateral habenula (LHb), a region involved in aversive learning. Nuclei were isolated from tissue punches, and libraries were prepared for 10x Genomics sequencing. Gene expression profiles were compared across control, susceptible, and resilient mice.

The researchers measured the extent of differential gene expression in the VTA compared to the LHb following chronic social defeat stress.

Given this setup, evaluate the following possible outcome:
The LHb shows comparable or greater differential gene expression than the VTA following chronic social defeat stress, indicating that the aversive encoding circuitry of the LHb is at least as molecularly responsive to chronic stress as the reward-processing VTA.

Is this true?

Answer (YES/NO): NO